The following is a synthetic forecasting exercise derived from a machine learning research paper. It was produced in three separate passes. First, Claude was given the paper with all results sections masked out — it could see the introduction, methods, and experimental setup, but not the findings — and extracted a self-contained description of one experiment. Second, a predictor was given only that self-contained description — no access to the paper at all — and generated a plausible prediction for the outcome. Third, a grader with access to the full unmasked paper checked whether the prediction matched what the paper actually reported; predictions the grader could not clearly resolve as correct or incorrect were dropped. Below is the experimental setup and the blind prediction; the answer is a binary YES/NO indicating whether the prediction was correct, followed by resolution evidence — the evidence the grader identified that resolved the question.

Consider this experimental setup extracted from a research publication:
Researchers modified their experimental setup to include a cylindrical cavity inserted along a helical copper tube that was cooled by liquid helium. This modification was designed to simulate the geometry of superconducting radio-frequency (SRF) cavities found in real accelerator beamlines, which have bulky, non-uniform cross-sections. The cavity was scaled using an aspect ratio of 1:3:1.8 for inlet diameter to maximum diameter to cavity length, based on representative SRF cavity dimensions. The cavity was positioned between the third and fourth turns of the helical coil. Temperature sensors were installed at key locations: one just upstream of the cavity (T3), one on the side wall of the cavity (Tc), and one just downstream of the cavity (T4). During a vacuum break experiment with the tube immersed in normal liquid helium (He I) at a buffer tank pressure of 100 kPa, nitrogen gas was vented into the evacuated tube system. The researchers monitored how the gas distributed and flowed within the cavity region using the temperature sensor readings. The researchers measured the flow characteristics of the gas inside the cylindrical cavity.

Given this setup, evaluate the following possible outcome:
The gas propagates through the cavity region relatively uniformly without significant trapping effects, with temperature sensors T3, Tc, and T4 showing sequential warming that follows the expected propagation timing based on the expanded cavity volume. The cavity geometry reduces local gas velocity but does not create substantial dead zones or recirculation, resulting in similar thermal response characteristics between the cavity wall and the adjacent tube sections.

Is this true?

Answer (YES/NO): NO